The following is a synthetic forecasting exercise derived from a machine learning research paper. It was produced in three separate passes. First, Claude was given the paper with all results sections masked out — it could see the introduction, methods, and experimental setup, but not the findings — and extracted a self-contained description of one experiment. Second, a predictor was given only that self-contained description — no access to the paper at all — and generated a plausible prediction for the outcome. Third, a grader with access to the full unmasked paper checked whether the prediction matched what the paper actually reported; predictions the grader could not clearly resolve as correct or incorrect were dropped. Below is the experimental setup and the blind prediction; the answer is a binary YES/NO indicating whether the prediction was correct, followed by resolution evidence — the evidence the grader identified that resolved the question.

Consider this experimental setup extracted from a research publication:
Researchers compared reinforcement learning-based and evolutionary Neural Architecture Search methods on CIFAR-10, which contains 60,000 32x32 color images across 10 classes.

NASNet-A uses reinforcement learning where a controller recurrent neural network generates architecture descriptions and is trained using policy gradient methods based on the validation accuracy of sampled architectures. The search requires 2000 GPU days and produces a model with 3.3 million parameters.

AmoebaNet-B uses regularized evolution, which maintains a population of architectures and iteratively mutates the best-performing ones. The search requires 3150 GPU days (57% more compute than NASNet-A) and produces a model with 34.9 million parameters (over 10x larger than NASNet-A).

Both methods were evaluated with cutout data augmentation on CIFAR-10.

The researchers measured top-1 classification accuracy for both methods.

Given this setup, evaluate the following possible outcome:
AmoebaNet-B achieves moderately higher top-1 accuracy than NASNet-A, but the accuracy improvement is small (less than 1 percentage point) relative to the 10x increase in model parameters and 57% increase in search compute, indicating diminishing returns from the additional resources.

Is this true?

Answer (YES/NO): YES